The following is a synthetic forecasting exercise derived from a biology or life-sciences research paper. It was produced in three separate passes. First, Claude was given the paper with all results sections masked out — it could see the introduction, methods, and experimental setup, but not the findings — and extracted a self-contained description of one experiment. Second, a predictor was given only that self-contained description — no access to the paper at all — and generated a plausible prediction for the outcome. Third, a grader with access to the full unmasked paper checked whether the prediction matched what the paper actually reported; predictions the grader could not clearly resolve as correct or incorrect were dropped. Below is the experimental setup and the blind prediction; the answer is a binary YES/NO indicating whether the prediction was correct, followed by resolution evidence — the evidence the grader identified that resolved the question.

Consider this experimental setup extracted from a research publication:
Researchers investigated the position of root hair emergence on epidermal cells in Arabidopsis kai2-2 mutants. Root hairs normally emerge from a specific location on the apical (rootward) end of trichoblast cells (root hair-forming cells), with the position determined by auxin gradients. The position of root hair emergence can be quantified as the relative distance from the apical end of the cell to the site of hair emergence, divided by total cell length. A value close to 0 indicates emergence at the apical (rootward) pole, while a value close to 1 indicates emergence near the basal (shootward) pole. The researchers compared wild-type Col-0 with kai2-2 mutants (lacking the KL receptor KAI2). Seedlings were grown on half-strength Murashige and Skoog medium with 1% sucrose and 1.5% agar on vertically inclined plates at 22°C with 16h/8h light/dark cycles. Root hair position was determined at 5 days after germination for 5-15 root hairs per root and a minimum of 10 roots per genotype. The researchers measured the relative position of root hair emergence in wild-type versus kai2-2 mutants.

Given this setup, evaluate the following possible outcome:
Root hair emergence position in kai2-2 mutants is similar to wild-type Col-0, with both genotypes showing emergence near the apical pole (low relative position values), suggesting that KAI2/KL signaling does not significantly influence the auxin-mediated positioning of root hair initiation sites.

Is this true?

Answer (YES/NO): NO